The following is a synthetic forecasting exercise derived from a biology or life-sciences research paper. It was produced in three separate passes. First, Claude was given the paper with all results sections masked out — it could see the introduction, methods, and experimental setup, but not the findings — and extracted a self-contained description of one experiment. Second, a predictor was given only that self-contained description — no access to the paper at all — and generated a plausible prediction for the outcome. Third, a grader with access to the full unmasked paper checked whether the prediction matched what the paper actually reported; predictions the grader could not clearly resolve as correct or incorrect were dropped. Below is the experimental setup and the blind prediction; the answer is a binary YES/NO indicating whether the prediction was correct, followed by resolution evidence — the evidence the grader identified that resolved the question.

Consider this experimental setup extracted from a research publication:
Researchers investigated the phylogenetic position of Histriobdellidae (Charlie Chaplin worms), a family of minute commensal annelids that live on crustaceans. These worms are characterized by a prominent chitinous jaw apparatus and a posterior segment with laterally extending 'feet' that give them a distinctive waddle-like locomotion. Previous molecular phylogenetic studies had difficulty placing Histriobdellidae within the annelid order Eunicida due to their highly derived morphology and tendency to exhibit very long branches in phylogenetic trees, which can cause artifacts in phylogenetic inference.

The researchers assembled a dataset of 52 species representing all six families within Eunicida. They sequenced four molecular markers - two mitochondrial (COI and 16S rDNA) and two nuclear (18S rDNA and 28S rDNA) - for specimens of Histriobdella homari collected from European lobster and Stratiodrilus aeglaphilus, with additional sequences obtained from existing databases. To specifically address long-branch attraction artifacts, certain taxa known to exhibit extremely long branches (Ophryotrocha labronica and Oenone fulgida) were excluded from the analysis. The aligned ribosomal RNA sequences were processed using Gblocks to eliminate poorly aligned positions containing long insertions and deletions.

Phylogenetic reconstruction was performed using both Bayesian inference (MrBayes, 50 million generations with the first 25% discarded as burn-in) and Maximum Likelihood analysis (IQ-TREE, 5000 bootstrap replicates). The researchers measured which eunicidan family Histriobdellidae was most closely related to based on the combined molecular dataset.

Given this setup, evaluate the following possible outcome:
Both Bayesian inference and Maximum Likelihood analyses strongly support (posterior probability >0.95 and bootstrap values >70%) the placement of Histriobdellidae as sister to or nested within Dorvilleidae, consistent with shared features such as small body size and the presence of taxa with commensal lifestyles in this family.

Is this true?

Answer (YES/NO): YES